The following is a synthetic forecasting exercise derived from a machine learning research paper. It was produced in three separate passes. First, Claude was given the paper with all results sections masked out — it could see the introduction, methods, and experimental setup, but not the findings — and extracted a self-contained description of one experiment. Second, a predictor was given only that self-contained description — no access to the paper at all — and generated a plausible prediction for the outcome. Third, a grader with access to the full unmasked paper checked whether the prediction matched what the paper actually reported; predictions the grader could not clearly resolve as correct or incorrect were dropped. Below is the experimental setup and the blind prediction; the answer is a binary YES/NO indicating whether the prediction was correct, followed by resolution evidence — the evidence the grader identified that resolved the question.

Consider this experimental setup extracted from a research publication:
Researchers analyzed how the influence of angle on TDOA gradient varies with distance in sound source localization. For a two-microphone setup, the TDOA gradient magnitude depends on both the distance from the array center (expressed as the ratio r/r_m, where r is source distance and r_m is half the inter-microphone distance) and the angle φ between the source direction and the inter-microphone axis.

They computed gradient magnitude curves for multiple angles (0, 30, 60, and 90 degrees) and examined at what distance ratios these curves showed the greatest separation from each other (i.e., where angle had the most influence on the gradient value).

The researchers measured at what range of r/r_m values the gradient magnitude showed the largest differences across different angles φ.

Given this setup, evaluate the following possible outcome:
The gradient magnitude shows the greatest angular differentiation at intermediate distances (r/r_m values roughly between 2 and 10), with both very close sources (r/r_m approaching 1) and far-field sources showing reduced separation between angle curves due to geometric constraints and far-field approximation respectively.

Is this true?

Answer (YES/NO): NO